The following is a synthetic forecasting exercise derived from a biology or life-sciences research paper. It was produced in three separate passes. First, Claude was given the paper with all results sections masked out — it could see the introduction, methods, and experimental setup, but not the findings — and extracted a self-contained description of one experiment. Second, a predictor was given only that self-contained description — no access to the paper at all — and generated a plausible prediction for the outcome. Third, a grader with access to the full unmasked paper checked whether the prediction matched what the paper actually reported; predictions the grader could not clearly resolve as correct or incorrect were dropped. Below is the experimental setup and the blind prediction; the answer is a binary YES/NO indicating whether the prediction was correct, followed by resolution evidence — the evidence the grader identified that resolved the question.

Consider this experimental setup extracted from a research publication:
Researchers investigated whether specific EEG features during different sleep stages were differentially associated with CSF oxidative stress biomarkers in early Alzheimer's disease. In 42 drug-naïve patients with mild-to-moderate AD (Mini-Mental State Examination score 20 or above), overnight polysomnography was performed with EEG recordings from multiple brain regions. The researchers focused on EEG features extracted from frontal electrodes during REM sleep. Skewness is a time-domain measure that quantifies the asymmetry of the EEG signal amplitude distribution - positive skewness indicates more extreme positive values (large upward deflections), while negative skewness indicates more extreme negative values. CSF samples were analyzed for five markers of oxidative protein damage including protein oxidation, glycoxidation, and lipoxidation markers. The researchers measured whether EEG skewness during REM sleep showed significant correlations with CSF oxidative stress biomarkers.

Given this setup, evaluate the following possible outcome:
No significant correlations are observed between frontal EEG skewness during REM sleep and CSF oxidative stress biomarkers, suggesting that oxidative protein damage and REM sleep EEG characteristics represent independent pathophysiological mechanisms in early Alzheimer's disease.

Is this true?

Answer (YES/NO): NO